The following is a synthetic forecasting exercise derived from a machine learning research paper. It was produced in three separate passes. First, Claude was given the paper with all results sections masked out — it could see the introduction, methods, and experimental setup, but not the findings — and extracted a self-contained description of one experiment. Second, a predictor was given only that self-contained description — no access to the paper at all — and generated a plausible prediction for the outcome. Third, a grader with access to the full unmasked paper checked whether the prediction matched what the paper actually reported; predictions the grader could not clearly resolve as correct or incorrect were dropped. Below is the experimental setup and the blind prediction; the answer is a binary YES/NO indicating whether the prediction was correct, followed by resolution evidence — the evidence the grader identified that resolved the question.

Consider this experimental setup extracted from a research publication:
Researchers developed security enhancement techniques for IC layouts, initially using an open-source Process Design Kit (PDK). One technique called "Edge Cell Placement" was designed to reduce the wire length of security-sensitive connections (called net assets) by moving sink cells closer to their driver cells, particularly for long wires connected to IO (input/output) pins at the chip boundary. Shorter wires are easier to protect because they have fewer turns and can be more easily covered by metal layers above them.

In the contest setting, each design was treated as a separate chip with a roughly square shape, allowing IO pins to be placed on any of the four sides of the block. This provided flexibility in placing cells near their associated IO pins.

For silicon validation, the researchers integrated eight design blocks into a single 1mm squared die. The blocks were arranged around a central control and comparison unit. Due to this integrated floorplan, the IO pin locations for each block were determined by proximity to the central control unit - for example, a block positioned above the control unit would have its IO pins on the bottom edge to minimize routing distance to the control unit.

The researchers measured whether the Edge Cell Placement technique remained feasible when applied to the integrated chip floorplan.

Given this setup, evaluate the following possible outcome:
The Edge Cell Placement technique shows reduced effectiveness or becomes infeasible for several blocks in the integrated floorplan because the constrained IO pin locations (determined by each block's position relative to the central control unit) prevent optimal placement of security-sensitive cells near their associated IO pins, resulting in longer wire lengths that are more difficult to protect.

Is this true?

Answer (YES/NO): YES